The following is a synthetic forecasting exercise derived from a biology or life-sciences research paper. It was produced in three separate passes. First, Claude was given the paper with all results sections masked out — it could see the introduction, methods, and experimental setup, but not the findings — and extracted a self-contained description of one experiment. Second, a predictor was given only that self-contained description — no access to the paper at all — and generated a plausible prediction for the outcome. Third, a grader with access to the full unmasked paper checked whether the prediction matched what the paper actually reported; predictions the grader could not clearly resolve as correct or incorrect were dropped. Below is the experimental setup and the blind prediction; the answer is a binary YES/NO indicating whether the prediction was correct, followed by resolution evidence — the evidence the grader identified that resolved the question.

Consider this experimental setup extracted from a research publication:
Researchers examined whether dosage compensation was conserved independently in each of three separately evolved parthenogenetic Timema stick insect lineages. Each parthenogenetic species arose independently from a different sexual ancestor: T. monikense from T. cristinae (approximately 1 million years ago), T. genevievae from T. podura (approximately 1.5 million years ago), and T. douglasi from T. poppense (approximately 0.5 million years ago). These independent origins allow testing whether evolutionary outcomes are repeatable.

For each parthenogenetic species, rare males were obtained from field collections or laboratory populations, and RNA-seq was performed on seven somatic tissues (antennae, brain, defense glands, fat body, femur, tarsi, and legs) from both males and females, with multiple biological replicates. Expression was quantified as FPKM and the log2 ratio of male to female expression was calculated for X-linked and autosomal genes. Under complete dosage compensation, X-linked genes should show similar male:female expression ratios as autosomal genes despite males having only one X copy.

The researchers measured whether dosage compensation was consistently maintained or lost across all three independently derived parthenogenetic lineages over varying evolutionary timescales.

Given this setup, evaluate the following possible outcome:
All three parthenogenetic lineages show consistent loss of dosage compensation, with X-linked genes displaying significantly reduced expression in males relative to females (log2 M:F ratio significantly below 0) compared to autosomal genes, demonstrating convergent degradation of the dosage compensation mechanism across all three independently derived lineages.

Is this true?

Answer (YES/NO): NO